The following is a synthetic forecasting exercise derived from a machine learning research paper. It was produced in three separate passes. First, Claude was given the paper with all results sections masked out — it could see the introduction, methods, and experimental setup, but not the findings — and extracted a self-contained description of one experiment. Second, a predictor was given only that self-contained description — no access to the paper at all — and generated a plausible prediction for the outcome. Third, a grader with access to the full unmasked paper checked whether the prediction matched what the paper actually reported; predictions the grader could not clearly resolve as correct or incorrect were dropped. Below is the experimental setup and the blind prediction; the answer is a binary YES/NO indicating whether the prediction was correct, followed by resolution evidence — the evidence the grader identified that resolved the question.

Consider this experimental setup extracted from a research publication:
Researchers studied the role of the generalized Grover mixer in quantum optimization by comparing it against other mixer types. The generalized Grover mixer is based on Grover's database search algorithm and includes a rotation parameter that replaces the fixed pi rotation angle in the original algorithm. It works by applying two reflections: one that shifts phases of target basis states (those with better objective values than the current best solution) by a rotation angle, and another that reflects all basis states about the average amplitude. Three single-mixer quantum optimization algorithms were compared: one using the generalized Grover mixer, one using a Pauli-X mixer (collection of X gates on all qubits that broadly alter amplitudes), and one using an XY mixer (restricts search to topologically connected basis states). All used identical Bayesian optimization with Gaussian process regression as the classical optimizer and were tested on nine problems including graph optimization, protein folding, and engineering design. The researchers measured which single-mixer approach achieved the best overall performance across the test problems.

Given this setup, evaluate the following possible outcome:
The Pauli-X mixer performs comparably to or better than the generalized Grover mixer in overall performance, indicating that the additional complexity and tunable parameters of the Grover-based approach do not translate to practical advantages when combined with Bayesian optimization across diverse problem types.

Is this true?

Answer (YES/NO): NO